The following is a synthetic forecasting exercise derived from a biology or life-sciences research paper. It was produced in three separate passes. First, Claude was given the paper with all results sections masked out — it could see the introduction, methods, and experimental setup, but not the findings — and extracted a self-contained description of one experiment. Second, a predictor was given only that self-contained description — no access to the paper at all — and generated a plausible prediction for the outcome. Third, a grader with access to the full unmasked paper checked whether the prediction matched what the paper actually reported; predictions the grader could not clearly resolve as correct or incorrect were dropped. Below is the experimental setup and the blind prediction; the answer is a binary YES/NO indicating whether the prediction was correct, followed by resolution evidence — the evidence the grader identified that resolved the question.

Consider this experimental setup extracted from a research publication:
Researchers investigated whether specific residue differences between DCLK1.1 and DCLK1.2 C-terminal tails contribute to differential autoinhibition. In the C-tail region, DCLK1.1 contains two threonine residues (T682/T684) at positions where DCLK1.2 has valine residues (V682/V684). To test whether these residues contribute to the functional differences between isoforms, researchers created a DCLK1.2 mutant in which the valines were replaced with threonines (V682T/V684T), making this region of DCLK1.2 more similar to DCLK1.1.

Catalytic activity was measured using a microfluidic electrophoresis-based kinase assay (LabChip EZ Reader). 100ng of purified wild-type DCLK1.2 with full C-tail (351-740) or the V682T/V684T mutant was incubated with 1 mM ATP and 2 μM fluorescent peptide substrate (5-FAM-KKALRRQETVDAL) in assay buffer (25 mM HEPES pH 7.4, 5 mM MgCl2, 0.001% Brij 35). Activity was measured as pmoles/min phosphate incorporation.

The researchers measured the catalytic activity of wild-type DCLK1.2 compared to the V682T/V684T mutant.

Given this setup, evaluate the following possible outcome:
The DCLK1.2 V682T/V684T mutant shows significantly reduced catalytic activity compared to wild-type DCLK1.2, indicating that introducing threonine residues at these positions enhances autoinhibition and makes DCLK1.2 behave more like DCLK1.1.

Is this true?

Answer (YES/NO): NO